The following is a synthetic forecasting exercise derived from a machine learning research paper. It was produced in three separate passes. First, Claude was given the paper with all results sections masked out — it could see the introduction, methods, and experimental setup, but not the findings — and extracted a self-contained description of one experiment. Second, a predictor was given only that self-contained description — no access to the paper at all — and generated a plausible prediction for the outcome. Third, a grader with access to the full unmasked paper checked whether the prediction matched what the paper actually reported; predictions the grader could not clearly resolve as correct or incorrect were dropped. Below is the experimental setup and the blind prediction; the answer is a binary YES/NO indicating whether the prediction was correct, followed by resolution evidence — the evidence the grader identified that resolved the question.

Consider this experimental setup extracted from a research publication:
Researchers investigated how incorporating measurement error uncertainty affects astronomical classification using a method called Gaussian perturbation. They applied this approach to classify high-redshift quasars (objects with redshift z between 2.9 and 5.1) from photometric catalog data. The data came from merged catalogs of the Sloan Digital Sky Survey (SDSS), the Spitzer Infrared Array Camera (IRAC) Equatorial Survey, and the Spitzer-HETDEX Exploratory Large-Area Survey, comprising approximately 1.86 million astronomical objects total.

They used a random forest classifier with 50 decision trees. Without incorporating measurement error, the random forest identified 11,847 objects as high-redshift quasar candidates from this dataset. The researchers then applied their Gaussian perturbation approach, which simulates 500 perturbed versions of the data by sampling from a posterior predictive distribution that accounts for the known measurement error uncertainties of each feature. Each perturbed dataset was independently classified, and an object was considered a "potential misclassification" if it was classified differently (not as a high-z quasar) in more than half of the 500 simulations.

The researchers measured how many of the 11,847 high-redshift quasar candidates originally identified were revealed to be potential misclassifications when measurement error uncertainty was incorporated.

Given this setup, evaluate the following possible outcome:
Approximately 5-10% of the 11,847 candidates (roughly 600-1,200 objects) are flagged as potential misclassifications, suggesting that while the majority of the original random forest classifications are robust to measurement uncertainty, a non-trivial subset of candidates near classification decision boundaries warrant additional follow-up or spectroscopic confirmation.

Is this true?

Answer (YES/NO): NO